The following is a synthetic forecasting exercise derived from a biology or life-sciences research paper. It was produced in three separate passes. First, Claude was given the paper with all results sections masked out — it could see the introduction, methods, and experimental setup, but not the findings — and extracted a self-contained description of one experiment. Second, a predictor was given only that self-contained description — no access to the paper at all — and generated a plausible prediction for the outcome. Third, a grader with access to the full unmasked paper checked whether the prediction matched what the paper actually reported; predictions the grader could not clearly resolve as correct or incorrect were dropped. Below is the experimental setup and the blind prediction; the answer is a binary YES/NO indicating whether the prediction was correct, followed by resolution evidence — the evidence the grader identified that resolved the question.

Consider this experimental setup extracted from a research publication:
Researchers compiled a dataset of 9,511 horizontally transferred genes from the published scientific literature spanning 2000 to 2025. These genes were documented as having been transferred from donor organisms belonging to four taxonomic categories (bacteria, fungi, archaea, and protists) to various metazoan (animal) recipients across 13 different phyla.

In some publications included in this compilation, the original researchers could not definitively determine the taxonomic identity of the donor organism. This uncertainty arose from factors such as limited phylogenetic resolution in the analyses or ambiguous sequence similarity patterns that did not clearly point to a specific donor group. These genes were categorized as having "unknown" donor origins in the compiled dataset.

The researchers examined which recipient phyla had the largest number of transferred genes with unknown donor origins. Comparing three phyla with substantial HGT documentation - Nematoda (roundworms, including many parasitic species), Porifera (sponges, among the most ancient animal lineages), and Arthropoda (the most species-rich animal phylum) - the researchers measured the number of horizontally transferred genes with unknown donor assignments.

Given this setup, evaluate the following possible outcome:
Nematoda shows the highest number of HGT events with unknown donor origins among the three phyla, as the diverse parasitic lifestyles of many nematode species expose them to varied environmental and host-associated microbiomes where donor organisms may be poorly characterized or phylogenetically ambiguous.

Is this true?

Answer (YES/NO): YES